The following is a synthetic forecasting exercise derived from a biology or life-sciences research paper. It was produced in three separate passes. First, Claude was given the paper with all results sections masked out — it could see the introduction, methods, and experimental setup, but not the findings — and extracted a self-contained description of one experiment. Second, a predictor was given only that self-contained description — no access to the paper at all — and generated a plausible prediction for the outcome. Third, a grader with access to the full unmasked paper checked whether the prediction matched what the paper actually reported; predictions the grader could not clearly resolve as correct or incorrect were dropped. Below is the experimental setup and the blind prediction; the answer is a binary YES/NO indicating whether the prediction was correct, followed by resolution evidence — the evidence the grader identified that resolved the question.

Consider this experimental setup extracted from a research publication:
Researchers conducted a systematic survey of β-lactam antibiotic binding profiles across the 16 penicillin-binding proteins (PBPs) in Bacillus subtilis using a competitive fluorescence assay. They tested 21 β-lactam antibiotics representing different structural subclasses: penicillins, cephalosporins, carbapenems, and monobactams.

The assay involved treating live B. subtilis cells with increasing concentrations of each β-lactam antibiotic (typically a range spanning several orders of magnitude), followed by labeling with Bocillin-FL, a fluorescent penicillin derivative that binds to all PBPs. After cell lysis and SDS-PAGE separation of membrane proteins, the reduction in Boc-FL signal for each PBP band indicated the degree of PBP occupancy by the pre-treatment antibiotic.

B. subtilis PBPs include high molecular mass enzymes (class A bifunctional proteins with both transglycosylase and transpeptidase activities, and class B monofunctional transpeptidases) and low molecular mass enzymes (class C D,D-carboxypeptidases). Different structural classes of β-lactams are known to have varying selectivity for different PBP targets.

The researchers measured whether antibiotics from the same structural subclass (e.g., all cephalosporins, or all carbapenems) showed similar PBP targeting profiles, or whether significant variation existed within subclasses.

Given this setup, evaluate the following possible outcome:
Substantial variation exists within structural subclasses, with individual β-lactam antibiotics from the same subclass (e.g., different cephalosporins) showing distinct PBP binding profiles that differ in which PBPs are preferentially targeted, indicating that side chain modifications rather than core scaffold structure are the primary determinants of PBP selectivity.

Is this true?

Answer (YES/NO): NO